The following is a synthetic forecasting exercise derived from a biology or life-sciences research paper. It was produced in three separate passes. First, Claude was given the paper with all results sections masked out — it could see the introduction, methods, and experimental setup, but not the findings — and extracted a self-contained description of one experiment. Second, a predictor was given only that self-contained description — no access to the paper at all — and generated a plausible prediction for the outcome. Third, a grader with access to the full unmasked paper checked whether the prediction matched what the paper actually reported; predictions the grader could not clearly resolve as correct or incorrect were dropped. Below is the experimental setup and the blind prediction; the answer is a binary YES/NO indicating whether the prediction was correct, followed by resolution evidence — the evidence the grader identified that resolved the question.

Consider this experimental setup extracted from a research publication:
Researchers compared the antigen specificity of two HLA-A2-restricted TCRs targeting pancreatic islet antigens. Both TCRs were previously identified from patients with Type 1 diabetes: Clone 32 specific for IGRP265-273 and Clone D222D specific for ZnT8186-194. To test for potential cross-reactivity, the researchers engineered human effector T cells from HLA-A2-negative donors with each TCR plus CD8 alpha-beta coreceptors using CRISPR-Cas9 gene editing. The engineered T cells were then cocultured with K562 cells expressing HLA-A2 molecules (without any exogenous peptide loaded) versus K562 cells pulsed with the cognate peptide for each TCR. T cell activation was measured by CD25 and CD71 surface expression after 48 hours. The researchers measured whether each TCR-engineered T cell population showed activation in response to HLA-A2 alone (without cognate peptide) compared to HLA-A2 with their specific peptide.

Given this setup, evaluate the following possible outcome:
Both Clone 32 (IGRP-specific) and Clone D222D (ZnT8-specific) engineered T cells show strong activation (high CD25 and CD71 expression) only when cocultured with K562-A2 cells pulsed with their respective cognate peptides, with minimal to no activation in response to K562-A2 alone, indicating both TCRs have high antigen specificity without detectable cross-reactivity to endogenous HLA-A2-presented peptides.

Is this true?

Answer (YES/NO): NO